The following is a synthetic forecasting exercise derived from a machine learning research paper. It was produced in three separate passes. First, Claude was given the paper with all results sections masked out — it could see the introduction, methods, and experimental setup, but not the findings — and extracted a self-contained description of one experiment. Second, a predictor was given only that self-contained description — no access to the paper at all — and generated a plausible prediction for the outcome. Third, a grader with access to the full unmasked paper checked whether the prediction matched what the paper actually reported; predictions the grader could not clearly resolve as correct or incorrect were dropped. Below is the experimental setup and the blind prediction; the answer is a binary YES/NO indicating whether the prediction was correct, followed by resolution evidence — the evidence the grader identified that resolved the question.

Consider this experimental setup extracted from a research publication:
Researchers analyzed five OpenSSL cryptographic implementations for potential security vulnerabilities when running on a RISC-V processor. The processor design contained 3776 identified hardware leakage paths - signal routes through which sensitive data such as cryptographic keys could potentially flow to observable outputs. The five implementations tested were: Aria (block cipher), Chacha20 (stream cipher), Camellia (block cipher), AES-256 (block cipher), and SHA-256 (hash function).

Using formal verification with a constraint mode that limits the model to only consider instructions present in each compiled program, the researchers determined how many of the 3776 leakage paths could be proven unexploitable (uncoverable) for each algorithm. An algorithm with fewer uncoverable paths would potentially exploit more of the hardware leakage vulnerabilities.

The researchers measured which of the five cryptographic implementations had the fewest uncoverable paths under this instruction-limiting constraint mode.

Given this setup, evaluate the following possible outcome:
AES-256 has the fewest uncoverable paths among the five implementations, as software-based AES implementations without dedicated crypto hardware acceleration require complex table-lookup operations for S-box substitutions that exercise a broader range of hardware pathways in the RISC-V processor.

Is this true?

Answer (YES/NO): NO